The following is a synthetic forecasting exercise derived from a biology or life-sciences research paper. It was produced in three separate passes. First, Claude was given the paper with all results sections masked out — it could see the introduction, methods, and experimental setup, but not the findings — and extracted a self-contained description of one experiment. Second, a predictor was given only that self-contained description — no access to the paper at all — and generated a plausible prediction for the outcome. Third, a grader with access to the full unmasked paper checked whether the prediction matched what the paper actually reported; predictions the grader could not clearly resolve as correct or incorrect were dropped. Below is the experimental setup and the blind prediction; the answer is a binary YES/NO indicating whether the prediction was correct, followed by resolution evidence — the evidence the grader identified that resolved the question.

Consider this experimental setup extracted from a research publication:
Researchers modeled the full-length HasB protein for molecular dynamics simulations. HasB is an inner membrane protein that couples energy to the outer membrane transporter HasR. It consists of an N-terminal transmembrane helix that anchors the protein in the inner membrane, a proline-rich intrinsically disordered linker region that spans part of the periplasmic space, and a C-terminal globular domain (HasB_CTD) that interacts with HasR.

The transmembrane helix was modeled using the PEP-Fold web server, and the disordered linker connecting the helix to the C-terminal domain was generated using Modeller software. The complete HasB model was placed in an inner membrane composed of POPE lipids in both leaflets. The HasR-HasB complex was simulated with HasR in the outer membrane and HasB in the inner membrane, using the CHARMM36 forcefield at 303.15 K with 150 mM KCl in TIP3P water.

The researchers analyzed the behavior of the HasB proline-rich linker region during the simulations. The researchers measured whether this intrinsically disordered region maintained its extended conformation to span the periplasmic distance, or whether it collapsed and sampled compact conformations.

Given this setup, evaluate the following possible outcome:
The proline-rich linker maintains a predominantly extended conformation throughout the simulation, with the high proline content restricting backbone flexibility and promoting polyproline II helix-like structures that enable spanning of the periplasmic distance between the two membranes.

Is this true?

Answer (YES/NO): NO